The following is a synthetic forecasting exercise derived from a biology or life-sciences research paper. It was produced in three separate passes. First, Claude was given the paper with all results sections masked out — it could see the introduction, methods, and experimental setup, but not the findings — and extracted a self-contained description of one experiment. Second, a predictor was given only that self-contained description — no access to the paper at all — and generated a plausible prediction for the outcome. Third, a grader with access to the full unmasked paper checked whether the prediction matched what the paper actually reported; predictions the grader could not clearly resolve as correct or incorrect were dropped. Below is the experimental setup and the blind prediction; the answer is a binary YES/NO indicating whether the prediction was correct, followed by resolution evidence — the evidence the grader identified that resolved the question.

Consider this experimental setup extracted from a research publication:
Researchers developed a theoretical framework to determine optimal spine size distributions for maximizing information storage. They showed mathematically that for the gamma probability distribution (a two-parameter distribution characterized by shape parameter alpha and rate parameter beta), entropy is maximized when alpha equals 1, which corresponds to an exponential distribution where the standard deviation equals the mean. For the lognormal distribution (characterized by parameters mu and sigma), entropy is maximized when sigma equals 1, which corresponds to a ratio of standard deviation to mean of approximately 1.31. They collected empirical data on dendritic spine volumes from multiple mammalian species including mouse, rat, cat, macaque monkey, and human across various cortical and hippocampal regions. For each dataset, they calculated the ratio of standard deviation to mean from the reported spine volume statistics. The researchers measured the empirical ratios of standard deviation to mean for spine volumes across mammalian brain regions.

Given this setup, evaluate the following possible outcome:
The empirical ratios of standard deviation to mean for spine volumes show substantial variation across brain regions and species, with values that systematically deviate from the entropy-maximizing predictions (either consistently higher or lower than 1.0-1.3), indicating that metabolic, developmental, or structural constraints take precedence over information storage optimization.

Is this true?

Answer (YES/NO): NO